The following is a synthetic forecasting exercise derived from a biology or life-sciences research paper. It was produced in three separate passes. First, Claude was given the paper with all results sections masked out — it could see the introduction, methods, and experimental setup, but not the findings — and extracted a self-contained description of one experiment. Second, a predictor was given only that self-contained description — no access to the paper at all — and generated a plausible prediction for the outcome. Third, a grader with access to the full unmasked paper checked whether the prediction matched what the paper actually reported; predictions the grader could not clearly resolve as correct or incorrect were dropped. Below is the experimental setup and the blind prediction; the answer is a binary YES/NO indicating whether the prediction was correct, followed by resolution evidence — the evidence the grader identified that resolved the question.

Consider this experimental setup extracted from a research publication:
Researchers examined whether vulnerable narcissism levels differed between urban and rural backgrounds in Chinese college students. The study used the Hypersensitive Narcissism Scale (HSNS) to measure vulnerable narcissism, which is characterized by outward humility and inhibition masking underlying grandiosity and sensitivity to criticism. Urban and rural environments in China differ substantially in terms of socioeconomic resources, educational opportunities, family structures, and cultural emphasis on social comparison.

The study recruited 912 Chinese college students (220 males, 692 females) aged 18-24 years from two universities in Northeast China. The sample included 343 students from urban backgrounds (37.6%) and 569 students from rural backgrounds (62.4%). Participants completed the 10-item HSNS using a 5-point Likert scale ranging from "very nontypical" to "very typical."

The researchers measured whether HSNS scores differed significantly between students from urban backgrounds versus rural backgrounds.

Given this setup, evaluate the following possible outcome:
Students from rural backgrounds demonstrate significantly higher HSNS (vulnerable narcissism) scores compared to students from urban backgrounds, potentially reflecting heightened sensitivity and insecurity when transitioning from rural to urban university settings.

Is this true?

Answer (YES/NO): NO